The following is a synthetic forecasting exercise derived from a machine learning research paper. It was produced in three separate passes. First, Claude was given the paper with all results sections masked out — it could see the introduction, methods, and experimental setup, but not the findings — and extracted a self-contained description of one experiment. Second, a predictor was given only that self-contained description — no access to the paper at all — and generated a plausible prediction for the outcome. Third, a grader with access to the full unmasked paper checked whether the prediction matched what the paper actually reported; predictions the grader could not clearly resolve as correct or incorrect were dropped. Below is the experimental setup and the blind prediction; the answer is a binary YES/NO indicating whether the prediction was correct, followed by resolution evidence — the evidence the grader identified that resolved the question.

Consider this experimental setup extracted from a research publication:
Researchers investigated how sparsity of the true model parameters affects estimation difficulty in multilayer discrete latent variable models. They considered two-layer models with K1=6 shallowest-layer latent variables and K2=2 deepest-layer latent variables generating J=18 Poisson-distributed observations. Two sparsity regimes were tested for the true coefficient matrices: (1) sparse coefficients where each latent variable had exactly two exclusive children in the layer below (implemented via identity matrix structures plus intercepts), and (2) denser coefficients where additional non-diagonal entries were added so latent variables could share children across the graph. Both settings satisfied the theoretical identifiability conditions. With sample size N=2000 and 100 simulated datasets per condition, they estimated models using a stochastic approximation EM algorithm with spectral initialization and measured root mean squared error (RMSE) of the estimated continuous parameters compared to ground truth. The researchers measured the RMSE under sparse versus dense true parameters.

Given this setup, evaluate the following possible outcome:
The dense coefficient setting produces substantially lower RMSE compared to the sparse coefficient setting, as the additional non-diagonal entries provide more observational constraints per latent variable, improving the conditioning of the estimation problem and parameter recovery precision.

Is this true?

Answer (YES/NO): NO